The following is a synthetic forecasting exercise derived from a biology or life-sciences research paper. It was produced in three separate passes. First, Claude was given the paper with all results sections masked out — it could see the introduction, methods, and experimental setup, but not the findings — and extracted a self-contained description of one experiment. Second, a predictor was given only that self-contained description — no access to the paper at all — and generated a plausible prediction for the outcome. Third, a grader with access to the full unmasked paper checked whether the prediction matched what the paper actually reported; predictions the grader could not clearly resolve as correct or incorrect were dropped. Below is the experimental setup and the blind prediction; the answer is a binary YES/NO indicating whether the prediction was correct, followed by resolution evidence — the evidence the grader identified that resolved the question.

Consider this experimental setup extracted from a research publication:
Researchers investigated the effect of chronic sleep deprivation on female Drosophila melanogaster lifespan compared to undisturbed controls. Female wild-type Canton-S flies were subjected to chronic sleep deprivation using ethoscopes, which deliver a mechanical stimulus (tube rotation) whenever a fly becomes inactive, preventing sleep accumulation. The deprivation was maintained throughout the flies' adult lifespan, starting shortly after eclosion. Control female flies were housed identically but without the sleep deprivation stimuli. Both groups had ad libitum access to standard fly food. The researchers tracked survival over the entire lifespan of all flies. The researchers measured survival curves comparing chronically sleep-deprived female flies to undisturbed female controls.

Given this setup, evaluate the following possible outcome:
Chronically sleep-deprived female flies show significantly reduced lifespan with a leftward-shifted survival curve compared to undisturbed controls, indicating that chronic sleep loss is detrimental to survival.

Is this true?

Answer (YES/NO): NO